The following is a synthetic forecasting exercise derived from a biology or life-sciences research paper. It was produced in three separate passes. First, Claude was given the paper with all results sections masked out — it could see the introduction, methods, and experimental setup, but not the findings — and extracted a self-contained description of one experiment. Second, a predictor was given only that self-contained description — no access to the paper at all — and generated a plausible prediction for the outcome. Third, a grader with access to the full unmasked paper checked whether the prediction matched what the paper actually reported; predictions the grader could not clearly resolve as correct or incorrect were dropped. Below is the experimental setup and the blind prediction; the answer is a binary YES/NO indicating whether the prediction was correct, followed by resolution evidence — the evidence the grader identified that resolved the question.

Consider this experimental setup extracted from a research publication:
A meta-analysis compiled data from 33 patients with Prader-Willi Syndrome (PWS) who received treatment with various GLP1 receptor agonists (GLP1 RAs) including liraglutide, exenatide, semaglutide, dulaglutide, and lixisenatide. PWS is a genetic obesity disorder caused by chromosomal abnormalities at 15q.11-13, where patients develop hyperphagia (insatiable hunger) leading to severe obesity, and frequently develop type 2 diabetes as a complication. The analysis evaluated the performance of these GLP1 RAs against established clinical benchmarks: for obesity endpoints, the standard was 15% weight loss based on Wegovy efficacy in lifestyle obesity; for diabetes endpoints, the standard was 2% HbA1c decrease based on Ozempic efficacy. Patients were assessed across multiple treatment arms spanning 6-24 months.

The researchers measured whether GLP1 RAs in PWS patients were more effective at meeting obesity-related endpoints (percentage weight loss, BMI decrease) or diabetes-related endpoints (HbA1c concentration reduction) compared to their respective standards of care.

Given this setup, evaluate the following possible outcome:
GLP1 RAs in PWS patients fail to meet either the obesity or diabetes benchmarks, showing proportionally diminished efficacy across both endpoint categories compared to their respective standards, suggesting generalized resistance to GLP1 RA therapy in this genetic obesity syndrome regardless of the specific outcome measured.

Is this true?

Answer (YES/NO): NO